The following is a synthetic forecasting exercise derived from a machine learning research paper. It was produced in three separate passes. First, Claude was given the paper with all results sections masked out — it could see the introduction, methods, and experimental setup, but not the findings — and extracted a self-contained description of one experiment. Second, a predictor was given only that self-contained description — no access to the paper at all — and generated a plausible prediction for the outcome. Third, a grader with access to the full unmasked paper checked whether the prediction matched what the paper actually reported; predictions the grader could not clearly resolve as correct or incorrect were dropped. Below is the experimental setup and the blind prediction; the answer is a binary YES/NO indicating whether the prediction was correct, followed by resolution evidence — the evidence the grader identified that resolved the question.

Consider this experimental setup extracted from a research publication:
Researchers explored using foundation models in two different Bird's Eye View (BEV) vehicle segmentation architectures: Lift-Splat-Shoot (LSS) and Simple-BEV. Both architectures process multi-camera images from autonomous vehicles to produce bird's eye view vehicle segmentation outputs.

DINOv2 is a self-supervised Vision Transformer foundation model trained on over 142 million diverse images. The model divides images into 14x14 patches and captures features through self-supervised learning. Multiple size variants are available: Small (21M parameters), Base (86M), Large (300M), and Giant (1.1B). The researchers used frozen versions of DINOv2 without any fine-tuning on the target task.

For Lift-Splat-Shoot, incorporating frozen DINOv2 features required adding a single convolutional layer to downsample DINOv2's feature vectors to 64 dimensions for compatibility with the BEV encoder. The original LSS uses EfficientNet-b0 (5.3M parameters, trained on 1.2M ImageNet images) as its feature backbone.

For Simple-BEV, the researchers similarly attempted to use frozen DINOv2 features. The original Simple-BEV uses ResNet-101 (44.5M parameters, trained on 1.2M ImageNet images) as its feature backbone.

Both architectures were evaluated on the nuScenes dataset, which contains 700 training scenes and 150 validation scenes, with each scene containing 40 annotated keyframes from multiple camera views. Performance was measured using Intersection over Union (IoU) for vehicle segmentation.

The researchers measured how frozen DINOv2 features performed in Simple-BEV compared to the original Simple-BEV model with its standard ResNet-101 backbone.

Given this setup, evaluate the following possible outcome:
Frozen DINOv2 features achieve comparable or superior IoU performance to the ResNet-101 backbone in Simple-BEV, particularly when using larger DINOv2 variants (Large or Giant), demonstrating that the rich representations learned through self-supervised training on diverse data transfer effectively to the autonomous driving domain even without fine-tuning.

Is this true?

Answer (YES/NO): NO